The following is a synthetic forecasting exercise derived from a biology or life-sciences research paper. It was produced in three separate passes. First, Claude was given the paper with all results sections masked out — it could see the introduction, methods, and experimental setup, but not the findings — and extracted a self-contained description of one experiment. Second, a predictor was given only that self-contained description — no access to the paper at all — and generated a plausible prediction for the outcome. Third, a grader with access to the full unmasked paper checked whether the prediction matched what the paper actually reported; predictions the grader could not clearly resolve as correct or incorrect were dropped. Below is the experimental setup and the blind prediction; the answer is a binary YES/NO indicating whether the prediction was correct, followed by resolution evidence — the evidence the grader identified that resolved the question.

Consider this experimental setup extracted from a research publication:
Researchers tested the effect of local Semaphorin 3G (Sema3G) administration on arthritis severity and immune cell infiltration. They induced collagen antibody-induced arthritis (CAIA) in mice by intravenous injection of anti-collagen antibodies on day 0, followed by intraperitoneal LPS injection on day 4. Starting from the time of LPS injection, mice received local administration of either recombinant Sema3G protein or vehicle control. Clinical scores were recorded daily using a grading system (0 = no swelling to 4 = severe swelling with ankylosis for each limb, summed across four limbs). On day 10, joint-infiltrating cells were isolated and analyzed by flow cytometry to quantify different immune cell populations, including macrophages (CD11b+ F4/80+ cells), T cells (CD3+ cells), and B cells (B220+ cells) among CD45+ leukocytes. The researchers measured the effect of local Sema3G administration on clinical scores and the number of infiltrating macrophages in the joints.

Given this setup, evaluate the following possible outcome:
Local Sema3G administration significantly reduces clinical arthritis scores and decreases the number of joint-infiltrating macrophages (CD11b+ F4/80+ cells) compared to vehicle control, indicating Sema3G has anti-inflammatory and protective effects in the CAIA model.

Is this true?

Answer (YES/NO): NO